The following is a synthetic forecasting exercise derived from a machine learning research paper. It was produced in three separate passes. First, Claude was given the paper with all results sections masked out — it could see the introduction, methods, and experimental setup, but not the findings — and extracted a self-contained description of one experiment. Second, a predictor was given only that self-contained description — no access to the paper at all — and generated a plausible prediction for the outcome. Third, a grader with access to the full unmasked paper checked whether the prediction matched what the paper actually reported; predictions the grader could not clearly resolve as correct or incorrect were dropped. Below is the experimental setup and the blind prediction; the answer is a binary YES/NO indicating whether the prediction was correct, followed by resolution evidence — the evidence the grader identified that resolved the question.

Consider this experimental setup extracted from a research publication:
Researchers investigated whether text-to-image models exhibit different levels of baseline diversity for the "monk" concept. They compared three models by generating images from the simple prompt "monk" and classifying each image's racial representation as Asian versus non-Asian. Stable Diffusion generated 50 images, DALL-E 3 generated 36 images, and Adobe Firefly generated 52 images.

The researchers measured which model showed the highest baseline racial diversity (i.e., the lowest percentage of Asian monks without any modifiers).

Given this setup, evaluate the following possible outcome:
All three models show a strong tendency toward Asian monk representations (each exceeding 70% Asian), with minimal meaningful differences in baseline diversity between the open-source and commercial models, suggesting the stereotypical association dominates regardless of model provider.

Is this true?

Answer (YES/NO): NO